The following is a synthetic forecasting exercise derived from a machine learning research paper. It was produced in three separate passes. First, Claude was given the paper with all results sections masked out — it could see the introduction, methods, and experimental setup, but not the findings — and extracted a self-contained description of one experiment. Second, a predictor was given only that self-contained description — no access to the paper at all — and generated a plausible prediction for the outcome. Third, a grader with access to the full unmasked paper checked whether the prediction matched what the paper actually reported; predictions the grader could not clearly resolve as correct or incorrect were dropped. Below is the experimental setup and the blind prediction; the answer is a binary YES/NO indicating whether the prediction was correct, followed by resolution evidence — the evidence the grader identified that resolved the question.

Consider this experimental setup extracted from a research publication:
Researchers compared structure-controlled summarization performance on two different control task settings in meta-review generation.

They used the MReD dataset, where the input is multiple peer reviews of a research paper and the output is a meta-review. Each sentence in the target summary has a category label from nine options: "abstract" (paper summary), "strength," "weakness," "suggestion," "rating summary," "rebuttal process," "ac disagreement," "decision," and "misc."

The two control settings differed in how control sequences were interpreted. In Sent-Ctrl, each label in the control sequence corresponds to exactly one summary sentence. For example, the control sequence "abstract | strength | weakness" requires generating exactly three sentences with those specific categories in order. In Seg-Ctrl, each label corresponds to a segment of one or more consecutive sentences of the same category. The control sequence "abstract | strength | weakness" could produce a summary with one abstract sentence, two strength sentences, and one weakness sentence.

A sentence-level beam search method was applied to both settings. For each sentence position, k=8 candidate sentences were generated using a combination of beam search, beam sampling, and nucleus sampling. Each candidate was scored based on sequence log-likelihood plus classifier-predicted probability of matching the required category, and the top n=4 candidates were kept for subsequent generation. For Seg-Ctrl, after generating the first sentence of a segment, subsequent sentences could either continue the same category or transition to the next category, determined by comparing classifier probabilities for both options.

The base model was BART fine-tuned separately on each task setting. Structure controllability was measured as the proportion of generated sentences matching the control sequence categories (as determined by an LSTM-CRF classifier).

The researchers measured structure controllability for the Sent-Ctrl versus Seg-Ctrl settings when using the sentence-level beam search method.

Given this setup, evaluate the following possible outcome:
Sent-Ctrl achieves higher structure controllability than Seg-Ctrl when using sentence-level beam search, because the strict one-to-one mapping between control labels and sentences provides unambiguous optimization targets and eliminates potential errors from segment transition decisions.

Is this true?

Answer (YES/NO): YES